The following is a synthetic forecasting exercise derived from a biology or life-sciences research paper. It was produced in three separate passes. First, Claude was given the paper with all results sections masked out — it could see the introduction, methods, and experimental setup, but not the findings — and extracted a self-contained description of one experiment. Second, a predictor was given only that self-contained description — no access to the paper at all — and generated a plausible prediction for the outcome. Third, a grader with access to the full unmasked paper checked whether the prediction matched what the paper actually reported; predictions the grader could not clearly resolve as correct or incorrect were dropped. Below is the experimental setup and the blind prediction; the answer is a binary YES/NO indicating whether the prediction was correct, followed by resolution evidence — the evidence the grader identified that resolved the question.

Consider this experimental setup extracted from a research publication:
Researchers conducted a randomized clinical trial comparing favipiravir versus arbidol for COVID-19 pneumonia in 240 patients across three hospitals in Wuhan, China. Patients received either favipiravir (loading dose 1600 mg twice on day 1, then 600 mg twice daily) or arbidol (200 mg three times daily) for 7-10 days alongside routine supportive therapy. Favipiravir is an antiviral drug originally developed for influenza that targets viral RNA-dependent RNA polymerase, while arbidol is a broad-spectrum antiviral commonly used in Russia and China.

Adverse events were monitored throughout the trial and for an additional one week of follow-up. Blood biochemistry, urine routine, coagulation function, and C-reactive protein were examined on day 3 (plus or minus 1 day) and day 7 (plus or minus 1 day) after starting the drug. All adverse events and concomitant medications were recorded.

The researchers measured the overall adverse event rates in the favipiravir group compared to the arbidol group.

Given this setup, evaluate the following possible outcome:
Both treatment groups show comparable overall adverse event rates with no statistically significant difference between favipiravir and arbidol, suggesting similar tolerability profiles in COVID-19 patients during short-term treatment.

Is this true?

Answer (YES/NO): NO